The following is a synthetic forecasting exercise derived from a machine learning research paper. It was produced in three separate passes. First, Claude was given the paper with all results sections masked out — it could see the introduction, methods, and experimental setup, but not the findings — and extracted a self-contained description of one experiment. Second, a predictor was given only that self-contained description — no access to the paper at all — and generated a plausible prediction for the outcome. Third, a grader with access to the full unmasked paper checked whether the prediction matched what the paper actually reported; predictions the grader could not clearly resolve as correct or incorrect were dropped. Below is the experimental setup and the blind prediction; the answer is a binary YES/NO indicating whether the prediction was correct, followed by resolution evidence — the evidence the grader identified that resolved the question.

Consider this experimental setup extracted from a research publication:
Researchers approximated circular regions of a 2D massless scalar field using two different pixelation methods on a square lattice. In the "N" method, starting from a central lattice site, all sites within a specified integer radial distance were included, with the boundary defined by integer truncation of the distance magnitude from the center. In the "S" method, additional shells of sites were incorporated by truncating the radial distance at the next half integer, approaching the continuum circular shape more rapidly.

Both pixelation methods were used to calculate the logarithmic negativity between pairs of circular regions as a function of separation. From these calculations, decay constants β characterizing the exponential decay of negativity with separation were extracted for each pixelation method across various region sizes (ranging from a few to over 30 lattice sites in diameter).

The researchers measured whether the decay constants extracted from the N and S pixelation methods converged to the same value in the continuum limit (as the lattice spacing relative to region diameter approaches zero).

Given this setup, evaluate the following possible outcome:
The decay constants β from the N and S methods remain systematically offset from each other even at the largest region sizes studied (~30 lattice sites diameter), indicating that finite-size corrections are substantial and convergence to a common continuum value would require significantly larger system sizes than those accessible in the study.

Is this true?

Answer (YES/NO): NO